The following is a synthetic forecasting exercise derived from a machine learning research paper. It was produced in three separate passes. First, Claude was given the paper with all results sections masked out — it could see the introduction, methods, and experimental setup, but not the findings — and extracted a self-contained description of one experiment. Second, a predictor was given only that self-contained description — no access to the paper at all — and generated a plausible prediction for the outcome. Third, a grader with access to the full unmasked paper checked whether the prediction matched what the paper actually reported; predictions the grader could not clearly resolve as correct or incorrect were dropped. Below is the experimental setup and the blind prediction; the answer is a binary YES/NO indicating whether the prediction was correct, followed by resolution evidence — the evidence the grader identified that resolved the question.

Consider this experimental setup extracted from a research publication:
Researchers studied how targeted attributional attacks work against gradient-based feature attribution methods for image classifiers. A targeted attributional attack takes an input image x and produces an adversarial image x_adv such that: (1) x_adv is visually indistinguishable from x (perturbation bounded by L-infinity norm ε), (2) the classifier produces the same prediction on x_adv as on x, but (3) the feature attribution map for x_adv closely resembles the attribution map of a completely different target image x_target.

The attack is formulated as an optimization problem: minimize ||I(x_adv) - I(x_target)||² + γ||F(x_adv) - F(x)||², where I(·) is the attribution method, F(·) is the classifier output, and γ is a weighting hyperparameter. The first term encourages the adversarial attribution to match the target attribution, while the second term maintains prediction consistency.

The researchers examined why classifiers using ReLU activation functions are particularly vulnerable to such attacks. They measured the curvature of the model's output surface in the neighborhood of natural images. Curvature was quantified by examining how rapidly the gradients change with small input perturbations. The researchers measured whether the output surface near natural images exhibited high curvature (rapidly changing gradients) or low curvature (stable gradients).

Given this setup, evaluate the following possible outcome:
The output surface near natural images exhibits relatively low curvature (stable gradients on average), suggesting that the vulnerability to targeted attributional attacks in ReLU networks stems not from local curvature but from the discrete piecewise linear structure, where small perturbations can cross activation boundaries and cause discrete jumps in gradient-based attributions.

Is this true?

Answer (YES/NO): NO